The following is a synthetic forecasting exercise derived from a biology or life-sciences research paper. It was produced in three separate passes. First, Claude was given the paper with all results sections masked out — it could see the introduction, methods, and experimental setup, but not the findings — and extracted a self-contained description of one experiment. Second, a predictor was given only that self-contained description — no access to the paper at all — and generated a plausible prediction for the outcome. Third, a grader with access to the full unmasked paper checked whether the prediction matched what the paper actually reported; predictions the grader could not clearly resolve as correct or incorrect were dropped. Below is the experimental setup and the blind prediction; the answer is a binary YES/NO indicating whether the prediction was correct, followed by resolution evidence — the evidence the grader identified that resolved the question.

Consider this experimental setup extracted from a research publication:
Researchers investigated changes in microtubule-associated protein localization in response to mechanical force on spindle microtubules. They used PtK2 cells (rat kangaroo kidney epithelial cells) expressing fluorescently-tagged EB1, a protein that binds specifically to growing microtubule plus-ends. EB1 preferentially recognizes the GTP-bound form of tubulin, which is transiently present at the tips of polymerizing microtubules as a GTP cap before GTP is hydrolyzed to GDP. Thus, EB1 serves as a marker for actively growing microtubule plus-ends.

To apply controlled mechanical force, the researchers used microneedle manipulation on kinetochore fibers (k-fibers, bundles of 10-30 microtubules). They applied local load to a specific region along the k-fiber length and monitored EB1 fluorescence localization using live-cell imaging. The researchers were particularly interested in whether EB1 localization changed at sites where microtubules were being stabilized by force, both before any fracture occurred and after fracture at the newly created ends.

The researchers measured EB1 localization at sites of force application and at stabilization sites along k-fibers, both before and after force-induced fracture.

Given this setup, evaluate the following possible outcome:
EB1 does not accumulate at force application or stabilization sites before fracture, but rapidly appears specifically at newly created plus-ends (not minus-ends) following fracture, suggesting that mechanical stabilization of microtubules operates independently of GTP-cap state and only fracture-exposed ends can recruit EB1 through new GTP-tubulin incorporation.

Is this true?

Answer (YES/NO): NO